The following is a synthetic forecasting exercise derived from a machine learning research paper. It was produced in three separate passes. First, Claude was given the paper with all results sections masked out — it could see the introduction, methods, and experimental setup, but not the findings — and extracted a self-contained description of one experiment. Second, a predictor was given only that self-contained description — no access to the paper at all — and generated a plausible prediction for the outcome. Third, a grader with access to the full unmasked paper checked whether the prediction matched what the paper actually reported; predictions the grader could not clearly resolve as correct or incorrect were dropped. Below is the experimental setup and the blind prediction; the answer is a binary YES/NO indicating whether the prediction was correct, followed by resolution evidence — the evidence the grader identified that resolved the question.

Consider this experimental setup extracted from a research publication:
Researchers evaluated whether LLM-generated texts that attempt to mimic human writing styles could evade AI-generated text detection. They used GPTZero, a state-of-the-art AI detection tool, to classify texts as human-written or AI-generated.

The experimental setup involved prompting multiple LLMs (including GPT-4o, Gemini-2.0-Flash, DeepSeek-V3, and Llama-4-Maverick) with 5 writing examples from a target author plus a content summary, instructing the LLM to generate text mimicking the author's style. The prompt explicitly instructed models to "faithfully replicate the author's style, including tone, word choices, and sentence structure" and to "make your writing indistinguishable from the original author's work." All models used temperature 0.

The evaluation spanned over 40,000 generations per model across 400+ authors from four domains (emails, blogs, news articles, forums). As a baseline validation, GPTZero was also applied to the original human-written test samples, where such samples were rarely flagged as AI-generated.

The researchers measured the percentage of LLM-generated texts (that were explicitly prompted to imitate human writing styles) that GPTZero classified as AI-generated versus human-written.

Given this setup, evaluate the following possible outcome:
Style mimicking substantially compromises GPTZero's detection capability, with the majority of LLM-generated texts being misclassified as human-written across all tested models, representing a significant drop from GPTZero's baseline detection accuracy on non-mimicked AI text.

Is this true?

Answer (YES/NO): NO